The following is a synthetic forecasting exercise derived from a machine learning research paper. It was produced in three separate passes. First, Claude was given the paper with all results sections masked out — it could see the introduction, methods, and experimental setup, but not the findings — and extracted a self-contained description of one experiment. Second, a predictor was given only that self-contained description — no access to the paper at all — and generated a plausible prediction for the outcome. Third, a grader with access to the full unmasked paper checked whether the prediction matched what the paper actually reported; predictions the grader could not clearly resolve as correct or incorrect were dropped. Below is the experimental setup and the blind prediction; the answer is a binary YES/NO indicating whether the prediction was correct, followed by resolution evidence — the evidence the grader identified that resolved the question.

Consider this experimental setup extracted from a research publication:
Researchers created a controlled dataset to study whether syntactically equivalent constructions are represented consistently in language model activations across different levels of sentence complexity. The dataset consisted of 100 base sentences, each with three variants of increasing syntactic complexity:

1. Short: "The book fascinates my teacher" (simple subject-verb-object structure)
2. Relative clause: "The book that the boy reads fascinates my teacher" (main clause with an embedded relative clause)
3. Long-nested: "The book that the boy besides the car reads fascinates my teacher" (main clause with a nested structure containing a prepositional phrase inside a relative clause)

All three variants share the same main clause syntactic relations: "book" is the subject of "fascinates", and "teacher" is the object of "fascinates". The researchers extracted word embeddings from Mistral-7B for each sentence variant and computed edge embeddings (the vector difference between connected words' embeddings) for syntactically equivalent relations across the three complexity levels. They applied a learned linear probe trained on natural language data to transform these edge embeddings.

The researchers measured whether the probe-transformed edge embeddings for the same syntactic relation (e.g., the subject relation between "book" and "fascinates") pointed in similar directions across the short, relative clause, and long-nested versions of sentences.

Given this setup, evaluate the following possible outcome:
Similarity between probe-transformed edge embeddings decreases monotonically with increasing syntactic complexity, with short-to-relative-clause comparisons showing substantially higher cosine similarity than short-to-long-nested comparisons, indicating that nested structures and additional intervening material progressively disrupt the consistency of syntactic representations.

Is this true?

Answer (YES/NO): NO